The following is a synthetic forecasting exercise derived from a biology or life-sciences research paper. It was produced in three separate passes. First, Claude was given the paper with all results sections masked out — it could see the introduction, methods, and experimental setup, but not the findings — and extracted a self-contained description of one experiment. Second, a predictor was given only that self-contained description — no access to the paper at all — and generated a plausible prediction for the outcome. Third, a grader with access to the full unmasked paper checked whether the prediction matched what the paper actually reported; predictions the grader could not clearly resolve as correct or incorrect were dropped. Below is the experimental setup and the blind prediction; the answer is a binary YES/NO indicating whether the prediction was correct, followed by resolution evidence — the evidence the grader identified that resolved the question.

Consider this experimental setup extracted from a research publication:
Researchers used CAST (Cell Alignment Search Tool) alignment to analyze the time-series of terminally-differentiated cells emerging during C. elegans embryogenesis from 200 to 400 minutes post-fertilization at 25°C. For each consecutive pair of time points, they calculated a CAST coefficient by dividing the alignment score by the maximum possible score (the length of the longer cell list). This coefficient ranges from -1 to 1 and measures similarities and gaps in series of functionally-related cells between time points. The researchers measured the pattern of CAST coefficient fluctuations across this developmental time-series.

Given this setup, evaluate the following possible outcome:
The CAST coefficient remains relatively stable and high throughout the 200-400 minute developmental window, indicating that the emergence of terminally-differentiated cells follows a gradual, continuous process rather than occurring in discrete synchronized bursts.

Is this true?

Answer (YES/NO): NO